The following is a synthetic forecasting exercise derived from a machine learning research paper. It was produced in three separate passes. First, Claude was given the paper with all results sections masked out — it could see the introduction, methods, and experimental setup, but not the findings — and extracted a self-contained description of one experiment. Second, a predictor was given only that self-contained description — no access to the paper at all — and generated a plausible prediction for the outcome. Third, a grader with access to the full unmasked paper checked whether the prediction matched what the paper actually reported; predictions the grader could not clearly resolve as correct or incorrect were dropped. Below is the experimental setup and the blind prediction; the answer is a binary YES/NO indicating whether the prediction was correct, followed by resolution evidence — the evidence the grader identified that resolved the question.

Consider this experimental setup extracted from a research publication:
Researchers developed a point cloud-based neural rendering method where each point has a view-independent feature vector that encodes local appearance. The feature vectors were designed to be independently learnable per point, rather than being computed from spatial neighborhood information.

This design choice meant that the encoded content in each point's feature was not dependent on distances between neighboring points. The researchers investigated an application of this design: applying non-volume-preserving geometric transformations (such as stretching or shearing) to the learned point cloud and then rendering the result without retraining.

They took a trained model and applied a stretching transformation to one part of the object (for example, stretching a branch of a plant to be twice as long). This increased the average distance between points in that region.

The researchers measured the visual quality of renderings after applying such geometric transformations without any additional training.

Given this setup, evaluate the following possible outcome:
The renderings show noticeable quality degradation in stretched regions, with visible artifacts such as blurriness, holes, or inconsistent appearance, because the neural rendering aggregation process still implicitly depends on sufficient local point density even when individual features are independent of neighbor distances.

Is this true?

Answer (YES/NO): NO